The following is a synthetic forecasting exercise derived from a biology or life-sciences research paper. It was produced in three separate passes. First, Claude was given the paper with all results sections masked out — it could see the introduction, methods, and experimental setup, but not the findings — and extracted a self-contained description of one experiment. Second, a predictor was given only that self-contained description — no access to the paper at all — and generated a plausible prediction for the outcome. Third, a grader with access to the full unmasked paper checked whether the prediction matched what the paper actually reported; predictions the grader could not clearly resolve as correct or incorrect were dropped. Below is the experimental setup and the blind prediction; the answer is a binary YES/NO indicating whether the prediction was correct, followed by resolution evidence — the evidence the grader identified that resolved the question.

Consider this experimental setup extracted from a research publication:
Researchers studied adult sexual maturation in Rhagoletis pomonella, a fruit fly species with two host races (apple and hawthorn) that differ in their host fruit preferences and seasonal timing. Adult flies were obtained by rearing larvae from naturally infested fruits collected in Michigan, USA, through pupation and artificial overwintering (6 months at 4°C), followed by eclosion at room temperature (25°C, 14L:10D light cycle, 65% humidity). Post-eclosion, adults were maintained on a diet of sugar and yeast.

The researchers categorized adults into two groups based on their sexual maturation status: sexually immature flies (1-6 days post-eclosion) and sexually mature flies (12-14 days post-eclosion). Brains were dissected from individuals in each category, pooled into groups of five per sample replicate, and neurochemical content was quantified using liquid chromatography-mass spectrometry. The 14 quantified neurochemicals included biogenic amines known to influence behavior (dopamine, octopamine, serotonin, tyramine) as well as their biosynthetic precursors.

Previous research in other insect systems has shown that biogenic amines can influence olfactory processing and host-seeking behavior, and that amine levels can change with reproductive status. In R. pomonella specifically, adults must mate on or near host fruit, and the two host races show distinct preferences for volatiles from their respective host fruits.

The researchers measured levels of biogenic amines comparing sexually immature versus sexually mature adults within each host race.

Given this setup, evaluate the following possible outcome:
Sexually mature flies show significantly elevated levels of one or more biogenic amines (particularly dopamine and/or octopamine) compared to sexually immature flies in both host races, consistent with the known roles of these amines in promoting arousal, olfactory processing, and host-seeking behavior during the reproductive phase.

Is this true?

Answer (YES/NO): NO